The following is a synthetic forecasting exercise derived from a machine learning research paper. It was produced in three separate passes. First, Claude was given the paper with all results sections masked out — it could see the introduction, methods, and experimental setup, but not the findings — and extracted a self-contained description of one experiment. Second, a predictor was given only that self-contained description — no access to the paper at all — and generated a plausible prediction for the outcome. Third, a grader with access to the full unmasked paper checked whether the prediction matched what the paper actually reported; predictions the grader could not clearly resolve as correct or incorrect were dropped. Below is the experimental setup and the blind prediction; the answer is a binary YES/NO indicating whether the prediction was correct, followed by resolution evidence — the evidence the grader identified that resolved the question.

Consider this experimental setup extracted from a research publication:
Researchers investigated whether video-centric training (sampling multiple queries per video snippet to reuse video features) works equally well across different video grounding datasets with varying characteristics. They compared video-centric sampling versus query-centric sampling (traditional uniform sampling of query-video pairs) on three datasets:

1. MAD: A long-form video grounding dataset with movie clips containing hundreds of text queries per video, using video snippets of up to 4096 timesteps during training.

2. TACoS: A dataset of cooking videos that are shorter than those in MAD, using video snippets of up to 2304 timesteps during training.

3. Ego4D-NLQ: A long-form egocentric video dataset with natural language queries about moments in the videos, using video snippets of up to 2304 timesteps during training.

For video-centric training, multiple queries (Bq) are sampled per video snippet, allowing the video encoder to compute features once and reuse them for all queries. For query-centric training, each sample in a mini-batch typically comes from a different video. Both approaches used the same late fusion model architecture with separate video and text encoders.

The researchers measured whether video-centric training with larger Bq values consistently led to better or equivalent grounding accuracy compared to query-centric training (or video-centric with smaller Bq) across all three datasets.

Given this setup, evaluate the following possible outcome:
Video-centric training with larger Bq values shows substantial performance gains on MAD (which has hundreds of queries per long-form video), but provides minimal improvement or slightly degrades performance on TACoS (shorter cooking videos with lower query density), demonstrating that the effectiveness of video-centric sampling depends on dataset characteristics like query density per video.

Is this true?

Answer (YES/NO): NO